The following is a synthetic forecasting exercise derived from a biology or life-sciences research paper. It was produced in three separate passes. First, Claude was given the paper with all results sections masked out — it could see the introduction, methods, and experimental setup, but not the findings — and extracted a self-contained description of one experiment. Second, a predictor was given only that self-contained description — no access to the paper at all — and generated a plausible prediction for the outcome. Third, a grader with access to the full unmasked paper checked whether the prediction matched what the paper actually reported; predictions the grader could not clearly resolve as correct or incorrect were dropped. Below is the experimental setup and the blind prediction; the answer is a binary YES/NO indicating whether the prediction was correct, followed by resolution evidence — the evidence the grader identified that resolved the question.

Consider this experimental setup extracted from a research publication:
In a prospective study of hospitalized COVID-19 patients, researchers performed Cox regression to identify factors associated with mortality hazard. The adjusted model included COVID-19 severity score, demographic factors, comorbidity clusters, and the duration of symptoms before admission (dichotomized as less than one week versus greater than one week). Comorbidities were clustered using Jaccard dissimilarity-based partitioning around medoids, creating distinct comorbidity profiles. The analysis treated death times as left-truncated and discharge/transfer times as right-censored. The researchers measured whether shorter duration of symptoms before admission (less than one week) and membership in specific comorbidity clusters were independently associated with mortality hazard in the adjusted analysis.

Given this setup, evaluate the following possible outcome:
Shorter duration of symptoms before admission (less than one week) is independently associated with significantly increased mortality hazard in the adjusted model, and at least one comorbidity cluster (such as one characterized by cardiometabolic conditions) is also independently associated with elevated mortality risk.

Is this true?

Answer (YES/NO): YES